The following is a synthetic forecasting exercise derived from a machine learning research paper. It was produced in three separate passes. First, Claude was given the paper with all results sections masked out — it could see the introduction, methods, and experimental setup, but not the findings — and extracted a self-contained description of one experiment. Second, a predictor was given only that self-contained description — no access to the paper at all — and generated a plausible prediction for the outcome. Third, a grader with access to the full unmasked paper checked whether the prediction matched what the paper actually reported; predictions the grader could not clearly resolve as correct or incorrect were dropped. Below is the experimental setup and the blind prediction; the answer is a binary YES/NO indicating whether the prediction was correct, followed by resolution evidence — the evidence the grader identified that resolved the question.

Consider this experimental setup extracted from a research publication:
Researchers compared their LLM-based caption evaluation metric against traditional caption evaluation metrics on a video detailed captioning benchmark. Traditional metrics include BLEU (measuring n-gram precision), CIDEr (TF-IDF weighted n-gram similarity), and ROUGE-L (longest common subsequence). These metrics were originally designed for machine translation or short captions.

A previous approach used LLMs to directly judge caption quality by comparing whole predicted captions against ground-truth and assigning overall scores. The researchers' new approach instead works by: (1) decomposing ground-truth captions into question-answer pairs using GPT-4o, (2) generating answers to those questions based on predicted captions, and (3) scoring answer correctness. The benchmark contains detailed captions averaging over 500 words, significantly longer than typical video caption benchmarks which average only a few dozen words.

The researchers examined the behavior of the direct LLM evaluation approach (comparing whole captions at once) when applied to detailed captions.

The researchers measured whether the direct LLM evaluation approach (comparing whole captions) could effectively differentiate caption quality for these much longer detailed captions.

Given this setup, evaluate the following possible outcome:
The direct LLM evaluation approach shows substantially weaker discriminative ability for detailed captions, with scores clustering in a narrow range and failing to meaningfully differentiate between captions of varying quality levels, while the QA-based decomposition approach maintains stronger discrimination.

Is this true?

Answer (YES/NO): NO